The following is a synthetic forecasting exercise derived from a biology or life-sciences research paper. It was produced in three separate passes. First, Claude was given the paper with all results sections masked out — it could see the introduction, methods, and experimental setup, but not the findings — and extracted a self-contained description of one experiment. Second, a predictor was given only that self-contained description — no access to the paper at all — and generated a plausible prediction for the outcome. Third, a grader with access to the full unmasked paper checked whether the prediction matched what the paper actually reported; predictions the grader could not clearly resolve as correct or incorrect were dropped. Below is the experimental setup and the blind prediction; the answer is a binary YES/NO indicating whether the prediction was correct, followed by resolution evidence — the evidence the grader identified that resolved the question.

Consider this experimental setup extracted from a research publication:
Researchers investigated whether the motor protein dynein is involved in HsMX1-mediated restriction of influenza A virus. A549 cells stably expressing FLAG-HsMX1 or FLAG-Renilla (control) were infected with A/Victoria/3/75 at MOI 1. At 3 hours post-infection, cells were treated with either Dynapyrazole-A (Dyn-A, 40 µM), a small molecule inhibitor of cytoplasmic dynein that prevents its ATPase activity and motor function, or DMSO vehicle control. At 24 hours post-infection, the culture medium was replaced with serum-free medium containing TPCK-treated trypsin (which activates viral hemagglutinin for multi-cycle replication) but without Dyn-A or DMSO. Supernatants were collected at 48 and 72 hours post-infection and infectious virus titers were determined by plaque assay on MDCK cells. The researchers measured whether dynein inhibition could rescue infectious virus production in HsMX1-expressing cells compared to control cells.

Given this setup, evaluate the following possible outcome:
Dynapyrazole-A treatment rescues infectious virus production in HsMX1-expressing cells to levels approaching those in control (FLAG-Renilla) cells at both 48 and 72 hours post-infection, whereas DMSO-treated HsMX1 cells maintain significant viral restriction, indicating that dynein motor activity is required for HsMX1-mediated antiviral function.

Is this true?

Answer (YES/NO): NO